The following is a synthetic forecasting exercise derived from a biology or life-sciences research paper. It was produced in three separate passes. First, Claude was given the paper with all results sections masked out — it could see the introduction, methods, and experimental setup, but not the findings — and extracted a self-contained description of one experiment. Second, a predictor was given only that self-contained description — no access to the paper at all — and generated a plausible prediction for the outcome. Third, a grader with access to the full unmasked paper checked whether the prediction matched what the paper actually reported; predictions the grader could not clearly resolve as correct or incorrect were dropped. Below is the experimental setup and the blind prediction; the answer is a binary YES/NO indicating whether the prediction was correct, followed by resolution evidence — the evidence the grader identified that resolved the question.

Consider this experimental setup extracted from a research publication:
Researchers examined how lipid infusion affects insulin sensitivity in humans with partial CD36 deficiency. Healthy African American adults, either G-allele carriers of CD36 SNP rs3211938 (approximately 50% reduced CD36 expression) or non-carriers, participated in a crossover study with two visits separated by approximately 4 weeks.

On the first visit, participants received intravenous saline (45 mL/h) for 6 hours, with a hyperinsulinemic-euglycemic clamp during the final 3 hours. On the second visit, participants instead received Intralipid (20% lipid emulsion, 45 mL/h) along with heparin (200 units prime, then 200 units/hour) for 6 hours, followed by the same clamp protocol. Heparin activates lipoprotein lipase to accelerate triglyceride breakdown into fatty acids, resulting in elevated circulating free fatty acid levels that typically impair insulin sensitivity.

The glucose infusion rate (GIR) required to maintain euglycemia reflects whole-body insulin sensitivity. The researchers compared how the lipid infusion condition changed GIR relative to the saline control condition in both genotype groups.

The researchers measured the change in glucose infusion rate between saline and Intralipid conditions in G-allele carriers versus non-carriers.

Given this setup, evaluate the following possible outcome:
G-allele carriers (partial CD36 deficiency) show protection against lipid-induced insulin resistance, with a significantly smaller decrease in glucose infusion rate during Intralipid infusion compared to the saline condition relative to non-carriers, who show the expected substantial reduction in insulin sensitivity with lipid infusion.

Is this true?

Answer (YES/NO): NO